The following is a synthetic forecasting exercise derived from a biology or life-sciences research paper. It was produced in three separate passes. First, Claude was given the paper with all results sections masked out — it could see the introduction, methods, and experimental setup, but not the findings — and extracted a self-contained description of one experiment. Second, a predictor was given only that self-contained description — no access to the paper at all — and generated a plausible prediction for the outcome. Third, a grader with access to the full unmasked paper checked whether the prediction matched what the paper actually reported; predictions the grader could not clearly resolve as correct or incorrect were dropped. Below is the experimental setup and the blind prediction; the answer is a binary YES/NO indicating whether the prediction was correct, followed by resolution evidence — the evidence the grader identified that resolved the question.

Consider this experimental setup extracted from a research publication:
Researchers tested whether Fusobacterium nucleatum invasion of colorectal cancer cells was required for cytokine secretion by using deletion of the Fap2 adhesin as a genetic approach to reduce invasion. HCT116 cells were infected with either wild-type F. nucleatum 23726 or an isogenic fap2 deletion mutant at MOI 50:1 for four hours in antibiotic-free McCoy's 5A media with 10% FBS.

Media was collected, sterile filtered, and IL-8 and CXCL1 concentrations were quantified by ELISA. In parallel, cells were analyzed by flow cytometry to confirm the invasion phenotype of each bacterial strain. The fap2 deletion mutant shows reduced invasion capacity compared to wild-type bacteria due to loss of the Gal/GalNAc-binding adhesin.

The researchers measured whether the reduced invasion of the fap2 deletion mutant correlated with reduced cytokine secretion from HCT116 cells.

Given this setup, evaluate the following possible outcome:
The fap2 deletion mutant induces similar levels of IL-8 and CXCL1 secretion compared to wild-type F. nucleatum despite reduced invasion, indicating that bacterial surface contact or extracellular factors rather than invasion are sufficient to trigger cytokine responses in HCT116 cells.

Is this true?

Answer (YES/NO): NO